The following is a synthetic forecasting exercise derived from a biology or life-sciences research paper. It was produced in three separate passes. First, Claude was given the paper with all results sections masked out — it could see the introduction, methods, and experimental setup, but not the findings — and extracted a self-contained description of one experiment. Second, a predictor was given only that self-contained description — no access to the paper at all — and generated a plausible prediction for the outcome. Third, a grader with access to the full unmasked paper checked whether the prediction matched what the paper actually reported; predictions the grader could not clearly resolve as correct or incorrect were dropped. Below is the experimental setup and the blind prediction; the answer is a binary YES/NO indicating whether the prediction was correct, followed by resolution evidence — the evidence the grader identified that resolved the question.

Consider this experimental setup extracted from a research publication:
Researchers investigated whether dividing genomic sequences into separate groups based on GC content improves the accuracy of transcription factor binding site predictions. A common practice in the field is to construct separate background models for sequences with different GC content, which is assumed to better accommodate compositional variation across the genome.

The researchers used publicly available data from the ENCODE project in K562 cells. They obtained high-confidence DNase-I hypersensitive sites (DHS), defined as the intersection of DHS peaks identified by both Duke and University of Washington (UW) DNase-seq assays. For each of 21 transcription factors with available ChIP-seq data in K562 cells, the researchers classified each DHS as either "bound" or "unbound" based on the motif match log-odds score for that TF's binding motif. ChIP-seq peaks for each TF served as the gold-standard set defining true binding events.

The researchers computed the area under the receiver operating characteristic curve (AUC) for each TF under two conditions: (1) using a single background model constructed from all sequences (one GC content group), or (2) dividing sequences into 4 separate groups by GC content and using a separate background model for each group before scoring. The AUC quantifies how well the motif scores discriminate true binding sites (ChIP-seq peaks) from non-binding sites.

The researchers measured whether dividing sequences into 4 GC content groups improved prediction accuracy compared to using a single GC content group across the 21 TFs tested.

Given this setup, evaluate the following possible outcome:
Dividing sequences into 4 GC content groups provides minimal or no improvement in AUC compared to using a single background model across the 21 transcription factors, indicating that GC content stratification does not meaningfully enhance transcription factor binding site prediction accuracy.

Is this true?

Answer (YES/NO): NO